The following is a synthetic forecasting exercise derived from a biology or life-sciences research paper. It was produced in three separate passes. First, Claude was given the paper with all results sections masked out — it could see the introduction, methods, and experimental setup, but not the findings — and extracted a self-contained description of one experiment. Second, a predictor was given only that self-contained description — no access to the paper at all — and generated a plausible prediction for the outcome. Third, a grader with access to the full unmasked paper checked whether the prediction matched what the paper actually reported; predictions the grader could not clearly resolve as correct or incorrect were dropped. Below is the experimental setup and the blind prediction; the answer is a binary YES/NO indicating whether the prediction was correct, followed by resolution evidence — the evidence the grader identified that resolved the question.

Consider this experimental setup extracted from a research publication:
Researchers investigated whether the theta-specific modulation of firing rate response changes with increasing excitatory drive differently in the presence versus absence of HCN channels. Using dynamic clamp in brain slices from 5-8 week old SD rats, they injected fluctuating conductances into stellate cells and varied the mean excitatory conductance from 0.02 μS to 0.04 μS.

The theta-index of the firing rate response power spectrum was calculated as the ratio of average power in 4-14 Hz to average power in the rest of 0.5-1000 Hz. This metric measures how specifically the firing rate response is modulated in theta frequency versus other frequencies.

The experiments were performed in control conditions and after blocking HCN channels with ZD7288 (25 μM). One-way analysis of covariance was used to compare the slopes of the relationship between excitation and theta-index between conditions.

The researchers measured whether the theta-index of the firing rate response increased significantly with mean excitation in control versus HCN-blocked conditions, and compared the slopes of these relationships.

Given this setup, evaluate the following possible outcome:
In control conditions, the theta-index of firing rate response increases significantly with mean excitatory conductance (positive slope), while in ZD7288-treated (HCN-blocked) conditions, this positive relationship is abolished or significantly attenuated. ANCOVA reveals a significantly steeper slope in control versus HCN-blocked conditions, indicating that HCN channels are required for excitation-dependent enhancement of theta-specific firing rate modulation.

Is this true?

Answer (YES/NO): YES